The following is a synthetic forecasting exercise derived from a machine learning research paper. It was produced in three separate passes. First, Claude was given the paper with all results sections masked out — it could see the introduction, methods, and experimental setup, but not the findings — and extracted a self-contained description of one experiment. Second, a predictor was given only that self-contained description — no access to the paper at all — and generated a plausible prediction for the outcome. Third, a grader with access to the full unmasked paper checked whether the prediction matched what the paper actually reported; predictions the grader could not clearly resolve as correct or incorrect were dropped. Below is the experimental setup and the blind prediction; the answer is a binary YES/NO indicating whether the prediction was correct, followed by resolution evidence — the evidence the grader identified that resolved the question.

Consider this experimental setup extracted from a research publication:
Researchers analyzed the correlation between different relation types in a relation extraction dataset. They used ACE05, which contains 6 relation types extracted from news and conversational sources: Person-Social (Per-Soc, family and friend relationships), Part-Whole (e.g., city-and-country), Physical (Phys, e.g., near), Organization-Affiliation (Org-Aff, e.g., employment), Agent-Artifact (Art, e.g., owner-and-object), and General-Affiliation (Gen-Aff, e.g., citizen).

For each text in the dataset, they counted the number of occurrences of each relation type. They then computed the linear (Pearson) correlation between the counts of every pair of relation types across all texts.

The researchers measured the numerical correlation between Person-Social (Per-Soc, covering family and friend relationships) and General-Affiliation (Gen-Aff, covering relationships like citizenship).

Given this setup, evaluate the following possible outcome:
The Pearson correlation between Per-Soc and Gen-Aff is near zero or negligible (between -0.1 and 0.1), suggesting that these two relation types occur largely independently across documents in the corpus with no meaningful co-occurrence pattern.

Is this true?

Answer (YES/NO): NO